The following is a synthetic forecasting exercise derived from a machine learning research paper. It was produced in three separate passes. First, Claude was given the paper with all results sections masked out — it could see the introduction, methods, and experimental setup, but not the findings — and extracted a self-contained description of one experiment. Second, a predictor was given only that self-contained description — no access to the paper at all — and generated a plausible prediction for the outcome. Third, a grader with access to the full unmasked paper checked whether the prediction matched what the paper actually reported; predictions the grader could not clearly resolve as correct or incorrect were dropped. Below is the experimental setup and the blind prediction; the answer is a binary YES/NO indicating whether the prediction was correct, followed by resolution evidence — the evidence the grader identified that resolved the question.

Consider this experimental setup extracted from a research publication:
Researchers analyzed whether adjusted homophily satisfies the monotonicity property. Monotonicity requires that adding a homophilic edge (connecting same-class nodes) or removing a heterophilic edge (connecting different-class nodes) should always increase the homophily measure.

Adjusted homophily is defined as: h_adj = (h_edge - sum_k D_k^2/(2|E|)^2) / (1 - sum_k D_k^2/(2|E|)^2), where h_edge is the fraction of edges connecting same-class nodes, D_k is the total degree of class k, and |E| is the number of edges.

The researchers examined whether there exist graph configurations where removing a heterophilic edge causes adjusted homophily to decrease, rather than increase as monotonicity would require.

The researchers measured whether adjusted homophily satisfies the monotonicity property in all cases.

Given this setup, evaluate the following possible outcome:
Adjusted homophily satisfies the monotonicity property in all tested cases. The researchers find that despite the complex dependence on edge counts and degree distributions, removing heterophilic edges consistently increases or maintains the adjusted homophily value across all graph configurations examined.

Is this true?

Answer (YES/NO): NO